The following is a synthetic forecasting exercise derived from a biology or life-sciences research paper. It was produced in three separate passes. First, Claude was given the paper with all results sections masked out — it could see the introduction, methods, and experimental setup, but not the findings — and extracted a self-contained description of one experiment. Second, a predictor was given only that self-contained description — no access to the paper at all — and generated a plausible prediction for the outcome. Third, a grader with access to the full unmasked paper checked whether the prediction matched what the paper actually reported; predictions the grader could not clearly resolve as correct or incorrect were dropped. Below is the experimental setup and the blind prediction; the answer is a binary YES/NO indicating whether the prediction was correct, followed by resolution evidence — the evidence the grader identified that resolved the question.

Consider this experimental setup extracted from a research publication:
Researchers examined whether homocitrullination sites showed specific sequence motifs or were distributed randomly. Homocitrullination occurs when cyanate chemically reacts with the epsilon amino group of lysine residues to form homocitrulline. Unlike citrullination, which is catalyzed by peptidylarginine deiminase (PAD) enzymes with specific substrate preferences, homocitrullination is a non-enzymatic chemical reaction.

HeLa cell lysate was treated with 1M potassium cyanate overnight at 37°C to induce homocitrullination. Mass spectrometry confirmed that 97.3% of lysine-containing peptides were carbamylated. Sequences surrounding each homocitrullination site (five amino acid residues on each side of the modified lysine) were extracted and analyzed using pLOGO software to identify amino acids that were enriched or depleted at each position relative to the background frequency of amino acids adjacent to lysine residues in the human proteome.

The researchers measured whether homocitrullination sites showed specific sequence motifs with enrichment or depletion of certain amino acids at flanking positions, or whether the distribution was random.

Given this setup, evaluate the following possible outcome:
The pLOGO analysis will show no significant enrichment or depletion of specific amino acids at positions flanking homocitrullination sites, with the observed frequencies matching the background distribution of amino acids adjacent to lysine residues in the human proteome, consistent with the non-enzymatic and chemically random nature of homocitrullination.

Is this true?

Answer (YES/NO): YES